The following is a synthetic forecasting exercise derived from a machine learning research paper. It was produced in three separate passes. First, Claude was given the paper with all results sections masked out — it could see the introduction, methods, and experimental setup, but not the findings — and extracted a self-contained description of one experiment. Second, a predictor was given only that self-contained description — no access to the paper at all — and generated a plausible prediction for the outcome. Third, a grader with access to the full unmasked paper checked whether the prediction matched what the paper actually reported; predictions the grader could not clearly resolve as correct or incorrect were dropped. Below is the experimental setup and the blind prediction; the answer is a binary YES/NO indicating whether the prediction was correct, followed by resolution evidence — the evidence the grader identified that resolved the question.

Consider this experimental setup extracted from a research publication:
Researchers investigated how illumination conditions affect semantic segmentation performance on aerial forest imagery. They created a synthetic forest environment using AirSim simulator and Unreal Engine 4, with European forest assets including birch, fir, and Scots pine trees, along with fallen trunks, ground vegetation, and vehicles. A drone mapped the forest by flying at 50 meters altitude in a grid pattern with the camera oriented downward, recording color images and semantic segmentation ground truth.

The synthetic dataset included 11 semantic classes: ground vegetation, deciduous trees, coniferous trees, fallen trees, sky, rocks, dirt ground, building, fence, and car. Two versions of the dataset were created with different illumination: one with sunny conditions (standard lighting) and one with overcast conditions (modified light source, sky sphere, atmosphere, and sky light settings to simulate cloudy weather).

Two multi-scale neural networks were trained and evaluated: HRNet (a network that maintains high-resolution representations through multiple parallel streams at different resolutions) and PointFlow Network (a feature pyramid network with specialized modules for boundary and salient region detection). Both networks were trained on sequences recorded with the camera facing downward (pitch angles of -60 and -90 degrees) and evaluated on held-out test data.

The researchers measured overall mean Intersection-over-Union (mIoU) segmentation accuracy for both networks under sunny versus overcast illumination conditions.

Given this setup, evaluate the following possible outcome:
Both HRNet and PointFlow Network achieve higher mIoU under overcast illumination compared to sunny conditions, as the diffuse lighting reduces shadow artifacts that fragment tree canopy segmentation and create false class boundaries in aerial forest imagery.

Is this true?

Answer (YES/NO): YES